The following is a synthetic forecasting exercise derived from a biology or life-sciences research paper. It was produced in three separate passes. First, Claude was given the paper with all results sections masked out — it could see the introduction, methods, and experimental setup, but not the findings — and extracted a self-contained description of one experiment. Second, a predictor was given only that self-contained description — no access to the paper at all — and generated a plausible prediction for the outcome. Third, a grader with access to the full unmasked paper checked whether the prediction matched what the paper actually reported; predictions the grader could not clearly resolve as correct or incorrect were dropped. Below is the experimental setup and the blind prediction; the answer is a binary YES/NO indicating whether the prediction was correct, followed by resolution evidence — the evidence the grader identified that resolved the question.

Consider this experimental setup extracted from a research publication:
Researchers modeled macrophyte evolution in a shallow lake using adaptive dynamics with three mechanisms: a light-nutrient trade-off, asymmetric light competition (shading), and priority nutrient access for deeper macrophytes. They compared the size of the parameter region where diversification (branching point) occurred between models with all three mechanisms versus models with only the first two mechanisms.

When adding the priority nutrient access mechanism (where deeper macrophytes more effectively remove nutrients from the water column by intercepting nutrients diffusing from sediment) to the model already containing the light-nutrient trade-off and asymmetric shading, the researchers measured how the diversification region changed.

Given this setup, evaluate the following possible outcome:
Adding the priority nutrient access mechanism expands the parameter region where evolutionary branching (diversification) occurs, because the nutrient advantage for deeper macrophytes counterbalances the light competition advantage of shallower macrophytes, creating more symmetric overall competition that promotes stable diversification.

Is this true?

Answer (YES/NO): NO